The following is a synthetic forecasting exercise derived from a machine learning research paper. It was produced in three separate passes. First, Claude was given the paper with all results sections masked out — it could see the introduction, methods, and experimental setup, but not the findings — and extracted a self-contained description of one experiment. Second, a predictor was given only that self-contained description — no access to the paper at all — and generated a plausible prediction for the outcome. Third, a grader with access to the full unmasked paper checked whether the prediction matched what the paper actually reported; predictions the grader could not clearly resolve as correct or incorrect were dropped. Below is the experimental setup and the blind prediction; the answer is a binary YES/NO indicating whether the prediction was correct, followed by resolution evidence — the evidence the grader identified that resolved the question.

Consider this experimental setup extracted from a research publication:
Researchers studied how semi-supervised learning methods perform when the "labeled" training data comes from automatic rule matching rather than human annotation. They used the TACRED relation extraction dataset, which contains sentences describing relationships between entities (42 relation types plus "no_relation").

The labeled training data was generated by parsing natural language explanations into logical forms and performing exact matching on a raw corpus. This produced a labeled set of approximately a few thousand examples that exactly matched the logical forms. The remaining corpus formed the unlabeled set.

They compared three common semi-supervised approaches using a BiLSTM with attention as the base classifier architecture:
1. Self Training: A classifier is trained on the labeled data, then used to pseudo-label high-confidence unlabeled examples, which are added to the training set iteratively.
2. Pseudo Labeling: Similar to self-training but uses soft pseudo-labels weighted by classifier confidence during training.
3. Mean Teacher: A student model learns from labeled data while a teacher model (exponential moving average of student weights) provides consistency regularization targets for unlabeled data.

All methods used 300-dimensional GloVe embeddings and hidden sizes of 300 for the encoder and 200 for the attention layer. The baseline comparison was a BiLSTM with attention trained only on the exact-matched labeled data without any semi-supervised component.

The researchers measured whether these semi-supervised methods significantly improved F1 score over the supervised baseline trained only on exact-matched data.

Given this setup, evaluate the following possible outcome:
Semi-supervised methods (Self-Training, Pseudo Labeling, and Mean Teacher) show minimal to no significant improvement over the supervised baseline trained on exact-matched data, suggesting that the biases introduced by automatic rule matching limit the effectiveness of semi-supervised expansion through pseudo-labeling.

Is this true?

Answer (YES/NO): YES